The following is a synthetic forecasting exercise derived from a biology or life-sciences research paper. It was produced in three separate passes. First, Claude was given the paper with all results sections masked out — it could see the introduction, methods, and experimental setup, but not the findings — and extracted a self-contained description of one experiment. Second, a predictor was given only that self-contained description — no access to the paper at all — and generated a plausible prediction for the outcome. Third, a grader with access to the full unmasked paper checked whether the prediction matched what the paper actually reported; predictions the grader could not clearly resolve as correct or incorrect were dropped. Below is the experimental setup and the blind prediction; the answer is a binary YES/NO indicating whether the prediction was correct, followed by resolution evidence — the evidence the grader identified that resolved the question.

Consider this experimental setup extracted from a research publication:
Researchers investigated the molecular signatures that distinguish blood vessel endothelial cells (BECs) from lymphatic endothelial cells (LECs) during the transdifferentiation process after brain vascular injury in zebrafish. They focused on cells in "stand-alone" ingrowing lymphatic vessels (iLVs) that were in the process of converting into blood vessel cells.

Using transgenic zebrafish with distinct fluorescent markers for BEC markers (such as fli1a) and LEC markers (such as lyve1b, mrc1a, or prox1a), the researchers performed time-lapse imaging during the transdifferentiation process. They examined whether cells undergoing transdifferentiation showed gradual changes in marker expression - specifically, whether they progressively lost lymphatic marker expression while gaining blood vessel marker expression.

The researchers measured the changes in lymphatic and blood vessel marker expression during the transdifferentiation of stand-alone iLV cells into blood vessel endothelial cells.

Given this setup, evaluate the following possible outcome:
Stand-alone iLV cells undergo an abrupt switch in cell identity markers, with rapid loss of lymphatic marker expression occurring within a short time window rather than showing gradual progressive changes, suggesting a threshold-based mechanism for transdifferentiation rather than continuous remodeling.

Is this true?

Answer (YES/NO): NO